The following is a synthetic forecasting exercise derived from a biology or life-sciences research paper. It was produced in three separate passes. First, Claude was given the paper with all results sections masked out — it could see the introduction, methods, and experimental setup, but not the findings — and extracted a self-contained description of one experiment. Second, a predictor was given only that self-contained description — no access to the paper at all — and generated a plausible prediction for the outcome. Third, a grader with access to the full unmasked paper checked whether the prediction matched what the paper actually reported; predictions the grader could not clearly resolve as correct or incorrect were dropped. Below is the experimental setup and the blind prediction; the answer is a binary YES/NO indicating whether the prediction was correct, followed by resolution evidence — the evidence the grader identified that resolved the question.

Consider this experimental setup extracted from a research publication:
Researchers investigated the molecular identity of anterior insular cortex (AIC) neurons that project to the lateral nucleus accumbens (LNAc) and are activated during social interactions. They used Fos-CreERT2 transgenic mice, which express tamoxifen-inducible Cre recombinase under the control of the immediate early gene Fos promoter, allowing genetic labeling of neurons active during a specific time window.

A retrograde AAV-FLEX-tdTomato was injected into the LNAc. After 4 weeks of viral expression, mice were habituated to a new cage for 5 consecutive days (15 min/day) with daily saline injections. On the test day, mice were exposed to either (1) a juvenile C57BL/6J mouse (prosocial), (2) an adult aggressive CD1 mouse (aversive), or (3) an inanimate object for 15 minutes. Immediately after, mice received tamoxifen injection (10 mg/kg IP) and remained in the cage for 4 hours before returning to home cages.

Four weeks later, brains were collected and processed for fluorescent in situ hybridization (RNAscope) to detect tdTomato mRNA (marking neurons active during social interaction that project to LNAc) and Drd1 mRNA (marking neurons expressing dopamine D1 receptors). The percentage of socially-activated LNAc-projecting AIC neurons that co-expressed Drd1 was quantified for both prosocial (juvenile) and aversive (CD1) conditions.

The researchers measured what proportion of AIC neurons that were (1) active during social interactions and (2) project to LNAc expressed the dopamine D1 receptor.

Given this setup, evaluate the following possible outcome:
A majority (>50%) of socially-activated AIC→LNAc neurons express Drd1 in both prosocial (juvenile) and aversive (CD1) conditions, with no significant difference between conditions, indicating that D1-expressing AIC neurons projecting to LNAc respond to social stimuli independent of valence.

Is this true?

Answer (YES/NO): YES